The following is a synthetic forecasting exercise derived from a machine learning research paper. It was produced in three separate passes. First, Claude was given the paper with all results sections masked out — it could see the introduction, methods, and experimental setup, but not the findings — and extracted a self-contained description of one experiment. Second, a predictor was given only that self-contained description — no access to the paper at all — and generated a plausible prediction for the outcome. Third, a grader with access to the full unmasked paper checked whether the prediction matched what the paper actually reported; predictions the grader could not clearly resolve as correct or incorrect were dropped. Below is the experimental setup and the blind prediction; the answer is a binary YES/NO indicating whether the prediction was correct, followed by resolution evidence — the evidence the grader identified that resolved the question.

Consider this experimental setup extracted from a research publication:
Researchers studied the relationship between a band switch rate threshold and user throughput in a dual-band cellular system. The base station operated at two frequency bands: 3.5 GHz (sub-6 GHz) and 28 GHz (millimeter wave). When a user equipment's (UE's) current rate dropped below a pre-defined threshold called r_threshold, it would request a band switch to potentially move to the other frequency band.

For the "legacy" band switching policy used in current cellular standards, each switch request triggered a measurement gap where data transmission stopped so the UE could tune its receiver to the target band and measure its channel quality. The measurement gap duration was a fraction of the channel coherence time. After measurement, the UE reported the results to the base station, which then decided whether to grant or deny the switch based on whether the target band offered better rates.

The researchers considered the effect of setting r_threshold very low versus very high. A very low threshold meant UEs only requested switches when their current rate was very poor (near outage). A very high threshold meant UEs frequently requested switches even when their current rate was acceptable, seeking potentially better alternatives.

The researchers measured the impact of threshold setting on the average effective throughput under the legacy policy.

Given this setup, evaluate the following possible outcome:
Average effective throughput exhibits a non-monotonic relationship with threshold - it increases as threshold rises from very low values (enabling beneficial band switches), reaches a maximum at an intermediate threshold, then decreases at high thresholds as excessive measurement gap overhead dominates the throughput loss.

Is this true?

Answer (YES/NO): NO